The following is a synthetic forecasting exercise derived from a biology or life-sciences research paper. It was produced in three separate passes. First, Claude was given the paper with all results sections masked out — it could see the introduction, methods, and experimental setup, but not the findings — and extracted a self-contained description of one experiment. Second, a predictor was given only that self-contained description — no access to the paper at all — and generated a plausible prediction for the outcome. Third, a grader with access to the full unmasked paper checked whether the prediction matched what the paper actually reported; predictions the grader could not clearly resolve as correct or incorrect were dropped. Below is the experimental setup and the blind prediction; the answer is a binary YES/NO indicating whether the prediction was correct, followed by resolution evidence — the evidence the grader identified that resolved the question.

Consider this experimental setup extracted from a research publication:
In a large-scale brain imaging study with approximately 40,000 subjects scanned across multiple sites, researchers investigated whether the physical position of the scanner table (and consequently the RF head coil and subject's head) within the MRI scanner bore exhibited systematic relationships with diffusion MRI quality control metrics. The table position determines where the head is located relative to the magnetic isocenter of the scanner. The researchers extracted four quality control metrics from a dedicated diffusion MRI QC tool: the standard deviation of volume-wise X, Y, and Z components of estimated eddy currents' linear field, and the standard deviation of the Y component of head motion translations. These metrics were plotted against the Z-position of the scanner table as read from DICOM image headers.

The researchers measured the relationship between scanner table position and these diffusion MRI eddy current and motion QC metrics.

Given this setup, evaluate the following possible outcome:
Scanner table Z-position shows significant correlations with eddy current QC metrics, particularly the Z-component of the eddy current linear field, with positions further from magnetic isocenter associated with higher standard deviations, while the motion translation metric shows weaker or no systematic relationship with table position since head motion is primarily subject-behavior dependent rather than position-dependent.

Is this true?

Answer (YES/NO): NO